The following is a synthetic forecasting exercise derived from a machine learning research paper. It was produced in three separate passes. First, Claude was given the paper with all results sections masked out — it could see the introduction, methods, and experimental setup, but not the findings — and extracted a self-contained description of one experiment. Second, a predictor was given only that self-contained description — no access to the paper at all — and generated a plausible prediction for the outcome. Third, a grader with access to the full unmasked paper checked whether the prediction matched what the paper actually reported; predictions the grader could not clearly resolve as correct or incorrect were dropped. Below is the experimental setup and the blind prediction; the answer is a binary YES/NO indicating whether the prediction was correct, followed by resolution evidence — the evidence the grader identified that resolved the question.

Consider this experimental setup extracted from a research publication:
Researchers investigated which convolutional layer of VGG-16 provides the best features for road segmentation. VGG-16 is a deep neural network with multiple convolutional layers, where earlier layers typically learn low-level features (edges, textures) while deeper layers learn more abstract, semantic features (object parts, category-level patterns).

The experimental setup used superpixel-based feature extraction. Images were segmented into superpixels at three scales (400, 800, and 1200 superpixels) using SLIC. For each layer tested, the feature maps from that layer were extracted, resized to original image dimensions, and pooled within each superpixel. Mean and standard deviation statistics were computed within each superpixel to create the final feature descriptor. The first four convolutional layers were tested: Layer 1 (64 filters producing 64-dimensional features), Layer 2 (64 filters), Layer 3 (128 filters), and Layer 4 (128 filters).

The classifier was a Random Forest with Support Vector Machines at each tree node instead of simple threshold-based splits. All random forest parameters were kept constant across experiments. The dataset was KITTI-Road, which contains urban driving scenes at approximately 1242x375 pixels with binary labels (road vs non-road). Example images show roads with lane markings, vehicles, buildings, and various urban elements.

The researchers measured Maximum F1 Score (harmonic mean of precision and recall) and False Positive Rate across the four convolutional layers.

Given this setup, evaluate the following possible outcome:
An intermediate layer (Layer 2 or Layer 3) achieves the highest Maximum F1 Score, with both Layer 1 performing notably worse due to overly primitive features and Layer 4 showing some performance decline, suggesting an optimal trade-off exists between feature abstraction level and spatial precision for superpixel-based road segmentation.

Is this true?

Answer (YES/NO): NO